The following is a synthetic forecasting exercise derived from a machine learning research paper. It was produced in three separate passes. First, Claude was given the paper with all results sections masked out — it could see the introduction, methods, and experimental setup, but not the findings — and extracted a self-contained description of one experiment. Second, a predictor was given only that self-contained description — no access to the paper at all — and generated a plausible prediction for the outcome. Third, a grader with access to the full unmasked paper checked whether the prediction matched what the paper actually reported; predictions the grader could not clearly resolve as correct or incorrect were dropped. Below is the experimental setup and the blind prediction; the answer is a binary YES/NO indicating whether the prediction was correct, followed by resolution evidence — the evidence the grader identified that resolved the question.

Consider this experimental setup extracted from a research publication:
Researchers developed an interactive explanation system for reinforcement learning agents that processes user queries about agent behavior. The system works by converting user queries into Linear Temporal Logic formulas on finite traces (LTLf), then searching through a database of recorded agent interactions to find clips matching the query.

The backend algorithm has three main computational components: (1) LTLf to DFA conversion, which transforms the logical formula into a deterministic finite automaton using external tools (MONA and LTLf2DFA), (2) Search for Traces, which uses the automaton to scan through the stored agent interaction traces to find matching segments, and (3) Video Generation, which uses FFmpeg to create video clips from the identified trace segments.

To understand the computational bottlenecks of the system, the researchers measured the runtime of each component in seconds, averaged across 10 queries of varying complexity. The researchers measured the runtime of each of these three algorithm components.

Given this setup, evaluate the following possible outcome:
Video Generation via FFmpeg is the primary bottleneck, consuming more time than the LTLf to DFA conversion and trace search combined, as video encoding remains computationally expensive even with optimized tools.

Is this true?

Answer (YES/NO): NO